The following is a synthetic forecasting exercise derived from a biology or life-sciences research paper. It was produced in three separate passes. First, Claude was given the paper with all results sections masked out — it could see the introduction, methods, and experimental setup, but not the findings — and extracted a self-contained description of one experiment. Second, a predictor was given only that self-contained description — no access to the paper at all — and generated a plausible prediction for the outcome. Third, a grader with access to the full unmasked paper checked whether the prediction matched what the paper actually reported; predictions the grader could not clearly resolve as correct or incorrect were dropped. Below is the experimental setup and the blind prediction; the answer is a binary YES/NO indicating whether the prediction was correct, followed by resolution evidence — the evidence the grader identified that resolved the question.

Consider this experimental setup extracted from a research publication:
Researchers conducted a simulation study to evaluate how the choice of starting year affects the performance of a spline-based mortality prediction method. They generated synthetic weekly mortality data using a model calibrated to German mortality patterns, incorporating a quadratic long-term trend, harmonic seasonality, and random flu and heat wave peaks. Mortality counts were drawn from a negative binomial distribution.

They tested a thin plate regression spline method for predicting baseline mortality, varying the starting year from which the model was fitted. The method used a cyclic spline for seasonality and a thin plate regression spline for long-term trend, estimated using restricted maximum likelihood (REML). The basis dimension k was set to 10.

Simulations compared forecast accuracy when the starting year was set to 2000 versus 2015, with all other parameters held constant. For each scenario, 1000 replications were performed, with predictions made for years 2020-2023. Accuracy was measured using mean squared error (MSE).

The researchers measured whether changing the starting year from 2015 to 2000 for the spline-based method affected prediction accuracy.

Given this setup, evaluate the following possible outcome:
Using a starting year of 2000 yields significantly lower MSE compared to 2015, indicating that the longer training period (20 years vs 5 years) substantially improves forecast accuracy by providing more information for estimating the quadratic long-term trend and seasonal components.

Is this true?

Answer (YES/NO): YES